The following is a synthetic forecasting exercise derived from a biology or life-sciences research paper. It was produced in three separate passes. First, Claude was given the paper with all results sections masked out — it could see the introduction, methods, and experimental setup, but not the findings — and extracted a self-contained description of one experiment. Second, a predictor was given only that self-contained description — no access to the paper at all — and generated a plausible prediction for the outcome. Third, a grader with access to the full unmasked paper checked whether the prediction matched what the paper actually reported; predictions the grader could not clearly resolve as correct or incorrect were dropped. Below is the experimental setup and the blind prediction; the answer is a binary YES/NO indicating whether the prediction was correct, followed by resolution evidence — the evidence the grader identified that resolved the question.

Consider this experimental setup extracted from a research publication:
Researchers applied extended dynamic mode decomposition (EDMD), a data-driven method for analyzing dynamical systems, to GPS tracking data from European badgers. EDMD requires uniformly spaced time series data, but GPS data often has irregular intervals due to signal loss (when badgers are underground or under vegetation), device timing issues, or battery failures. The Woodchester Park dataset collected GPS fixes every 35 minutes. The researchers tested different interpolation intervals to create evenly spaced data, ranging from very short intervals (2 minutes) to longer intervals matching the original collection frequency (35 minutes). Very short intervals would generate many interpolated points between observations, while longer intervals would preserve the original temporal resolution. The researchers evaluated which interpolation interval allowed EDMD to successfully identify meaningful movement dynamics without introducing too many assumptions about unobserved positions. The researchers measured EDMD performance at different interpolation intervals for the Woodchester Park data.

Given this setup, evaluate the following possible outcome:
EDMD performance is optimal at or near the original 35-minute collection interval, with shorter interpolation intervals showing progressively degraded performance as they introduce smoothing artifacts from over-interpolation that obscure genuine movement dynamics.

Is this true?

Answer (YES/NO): NO